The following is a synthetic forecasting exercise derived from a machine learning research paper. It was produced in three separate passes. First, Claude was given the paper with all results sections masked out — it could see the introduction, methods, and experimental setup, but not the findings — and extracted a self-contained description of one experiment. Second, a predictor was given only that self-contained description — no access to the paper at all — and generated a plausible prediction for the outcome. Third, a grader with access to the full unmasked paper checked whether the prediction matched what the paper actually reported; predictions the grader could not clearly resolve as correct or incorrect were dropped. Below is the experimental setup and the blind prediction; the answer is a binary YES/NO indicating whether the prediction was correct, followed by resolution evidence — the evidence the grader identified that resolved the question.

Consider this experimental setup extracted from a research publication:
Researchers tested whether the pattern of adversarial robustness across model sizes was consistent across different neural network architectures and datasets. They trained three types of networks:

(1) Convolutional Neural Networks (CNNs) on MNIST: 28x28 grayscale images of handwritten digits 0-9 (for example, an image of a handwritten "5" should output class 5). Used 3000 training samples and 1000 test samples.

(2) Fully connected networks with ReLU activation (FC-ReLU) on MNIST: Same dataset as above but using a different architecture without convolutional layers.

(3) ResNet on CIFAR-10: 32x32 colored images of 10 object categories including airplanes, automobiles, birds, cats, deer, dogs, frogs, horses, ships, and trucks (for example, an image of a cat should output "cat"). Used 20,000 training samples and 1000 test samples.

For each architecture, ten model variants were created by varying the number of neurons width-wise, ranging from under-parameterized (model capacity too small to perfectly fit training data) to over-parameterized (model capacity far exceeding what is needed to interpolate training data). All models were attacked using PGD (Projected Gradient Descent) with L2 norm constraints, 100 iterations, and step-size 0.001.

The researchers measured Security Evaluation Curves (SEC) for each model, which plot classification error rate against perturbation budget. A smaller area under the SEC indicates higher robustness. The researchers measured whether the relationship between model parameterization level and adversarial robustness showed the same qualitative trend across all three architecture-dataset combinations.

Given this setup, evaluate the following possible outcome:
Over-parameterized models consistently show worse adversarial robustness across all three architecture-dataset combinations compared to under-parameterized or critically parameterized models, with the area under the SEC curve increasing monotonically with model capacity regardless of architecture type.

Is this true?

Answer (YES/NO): NO